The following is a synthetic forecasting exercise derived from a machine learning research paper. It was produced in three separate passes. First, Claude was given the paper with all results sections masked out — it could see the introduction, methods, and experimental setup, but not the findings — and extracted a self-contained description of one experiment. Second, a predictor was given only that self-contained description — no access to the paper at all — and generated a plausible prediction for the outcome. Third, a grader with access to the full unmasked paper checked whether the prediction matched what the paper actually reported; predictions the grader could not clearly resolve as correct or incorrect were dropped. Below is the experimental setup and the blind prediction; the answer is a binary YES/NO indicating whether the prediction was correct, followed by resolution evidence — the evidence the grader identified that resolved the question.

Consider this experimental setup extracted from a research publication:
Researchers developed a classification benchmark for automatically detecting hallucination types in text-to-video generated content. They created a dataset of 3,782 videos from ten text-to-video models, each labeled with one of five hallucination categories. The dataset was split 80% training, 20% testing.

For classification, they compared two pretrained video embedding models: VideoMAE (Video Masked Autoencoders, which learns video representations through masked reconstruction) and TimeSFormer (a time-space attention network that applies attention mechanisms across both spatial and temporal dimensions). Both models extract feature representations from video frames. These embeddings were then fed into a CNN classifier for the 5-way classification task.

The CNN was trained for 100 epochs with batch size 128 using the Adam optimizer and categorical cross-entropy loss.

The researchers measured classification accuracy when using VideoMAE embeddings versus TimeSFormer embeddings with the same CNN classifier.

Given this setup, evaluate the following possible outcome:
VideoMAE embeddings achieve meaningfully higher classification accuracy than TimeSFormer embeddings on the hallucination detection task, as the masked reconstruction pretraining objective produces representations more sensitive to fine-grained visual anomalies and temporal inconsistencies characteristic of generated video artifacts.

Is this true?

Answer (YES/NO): NO